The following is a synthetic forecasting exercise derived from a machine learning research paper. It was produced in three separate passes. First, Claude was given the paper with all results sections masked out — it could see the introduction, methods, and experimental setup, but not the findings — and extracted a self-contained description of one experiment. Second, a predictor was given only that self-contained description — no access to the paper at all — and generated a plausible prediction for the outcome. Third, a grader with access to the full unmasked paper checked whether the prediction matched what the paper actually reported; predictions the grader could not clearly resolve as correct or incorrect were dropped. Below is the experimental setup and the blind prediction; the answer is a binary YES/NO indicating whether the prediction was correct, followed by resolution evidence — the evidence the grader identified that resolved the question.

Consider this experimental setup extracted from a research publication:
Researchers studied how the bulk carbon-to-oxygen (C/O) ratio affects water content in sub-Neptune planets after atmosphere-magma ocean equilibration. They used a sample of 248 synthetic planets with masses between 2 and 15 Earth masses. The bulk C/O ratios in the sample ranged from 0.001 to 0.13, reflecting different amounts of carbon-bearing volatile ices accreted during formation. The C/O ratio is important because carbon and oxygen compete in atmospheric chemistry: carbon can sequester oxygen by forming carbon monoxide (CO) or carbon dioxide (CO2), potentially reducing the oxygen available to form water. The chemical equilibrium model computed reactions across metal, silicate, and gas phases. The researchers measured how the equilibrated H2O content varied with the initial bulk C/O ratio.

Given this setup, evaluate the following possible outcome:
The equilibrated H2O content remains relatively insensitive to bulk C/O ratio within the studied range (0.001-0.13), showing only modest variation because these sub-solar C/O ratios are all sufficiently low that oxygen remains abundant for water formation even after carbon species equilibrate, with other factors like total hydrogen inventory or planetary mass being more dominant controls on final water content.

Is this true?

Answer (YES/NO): NO